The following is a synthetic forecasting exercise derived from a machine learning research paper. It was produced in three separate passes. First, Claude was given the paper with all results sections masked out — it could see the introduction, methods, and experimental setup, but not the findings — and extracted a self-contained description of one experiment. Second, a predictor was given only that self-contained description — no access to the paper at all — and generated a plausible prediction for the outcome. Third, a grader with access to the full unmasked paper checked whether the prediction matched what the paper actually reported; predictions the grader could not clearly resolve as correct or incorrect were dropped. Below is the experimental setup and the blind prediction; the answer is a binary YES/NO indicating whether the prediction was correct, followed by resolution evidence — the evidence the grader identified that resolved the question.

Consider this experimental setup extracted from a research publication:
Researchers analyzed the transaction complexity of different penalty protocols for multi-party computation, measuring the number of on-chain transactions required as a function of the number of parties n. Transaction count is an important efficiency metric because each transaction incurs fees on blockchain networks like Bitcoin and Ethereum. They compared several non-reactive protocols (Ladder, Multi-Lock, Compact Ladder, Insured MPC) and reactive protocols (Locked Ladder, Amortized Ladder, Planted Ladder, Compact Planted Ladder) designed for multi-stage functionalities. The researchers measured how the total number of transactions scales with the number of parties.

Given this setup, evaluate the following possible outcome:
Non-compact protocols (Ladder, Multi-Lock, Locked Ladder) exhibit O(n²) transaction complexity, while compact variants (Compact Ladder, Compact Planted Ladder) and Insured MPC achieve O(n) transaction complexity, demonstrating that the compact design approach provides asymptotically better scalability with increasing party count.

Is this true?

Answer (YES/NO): NO